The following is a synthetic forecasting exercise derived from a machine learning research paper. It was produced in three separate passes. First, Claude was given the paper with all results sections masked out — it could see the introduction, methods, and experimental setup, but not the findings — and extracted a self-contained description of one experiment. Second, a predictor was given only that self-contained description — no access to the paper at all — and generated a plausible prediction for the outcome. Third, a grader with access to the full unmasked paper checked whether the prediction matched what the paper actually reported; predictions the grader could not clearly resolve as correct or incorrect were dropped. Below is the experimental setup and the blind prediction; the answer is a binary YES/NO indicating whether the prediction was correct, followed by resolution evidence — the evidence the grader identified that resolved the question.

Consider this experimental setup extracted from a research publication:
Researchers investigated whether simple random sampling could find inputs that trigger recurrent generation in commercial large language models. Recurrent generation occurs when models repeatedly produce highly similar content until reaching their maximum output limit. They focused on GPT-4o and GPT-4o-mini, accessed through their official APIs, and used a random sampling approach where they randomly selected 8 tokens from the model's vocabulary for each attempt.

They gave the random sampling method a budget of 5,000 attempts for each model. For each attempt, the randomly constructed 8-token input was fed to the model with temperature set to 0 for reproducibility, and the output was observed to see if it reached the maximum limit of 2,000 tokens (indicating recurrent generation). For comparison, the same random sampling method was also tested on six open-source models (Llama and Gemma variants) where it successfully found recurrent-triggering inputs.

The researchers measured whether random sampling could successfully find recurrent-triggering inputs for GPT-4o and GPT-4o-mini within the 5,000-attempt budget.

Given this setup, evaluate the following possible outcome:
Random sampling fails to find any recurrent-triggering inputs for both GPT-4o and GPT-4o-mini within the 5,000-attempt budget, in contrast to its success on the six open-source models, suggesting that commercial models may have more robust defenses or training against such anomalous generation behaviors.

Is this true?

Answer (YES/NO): YES